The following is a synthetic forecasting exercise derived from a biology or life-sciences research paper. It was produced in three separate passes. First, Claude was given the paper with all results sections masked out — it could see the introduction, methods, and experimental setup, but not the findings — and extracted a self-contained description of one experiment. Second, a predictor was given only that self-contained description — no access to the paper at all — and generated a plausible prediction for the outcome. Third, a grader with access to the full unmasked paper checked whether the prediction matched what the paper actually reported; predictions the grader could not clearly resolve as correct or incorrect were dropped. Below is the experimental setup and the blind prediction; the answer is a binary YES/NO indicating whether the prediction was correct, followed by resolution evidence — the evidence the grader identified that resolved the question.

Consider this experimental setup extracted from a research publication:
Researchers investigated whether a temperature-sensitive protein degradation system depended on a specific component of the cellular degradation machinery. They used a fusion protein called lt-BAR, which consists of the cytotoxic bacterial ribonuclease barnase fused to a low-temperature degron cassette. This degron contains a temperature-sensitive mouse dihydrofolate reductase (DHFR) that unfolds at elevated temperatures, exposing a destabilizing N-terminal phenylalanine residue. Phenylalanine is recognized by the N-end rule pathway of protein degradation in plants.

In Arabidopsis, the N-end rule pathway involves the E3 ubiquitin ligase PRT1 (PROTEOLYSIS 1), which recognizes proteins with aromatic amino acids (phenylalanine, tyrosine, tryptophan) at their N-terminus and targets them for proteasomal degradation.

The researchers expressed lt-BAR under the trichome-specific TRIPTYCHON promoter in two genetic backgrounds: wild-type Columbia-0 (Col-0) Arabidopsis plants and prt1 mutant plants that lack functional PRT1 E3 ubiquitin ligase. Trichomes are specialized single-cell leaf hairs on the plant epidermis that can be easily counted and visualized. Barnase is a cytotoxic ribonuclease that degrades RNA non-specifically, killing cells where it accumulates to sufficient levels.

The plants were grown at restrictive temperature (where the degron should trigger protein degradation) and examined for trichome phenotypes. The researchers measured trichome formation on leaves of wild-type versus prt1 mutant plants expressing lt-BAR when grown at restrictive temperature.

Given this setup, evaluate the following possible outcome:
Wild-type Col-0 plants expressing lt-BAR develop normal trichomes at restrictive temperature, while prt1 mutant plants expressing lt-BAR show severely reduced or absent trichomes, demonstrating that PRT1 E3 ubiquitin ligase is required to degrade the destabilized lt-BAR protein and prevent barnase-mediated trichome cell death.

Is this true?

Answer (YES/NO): YES